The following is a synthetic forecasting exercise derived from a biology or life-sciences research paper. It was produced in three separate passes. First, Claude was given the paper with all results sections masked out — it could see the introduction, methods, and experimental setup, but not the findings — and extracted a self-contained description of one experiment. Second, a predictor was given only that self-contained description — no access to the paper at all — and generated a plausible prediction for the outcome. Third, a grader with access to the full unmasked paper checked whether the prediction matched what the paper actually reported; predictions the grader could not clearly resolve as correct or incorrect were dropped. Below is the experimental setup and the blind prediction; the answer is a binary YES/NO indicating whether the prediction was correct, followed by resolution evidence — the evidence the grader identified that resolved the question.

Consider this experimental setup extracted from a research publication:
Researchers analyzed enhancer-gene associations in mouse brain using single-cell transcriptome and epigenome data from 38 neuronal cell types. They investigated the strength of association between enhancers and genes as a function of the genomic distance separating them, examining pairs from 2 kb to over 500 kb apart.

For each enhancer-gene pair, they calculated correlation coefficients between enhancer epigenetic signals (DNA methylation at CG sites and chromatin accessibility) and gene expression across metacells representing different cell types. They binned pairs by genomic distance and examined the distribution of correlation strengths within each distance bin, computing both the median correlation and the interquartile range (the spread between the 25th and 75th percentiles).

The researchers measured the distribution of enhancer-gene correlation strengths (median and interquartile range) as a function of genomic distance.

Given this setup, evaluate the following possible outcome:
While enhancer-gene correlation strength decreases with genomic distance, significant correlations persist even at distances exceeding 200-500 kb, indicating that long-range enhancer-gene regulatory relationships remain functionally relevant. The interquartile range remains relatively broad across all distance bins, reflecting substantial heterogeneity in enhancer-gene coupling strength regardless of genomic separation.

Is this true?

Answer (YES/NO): YES